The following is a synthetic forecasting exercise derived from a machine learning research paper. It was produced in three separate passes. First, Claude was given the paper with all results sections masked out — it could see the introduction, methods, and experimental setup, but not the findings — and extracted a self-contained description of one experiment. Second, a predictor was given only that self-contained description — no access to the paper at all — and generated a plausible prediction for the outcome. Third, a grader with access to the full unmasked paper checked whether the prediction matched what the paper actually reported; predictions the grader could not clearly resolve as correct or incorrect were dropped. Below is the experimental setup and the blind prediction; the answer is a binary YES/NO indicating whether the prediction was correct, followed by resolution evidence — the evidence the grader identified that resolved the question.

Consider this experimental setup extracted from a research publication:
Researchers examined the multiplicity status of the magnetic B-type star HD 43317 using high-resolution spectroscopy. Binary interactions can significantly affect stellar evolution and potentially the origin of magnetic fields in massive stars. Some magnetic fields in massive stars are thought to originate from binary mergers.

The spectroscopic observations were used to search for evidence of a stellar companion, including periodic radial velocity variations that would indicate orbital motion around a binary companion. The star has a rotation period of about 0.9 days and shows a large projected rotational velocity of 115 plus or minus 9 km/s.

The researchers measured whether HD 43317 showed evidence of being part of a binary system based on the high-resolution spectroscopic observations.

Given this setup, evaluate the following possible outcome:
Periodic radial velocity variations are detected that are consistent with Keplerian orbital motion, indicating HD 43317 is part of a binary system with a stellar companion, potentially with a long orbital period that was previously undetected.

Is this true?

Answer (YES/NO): NO